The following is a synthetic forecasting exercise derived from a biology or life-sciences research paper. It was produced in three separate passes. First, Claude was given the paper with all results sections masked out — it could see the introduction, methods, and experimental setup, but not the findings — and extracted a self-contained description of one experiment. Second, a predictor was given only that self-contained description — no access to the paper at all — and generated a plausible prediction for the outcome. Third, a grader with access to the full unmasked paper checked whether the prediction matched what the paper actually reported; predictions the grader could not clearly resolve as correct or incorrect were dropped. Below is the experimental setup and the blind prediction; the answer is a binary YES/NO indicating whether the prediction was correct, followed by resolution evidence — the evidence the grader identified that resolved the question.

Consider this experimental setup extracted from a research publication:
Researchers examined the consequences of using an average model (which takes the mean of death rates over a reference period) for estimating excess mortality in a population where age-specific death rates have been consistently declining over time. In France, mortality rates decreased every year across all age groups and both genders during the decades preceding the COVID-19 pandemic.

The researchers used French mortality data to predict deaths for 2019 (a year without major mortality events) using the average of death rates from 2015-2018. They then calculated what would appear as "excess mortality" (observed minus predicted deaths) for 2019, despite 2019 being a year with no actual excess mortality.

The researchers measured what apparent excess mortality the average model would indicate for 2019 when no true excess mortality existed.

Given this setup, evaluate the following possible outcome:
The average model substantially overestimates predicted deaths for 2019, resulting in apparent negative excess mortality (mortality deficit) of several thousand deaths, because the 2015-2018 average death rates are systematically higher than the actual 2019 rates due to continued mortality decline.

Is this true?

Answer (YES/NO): YES